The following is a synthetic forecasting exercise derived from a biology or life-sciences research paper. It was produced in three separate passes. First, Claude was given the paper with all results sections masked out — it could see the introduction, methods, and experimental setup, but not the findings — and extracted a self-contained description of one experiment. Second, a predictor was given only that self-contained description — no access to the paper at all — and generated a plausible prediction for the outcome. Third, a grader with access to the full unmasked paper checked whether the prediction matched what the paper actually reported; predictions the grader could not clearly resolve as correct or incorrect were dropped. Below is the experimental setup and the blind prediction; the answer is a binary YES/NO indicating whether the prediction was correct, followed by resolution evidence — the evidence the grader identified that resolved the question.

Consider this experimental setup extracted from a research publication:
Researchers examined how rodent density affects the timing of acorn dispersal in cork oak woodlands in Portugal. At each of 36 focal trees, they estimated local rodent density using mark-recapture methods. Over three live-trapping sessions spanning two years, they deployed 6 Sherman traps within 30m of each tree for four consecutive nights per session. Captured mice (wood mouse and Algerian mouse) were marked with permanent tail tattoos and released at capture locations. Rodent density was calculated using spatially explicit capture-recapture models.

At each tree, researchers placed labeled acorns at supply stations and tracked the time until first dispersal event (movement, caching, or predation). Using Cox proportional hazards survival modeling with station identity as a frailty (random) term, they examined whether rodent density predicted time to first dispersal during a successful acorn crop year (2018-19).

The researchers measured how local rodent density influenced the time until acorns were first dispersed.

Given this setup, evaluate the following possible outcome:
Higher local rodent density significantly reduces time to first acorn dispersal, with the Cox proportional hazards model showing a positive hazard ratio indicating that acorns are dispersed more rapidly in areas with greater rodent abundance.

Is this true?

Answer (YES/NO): YES